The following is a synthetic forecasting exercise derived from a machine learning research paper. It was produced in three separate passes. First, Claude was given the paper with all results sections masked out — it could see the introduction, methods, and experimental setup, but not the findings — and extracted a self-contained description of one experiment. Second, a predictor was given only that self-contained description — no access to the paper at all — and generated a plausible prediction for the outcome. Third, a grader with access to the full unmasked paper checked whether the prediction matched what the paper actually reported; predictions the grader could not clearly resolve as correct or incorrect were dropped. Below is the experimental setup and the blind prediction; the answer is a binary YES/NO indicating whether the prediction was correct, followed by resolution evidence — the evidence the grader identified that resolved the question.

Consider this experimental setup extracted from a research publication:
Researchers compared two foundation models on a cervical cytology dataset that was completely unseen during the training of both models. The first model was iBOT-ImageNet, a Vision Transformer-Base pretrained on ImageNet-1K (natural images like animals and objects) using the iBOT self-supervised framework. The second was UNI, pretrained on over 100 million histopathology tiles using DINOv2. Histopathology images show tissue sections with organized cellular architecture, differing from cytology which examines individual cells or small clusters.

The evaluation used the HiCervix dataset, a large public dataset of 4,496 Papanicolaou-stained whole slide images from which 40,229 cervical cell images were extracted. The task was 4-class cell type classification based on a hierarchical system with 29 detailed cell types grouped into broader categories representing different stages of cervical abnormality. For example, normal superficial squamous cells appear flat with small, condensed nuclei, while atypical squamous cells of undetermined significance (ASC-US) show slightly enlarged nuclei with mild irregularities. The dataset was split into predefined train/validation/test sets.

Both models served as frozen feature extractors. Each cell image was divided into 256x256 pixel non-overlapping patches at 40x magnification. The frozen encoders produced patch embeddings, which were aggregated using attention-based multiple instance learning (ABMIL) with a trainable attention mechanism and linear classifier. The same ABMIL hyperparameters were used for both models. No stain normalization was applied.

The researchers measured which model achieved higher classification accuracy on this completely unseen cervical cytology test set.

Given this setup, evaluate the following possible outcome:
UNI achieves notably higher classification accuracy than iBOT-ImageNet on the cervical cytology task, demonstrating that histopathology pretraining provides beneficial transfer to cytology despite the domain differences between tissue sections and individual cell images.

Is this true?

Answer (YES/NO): NO